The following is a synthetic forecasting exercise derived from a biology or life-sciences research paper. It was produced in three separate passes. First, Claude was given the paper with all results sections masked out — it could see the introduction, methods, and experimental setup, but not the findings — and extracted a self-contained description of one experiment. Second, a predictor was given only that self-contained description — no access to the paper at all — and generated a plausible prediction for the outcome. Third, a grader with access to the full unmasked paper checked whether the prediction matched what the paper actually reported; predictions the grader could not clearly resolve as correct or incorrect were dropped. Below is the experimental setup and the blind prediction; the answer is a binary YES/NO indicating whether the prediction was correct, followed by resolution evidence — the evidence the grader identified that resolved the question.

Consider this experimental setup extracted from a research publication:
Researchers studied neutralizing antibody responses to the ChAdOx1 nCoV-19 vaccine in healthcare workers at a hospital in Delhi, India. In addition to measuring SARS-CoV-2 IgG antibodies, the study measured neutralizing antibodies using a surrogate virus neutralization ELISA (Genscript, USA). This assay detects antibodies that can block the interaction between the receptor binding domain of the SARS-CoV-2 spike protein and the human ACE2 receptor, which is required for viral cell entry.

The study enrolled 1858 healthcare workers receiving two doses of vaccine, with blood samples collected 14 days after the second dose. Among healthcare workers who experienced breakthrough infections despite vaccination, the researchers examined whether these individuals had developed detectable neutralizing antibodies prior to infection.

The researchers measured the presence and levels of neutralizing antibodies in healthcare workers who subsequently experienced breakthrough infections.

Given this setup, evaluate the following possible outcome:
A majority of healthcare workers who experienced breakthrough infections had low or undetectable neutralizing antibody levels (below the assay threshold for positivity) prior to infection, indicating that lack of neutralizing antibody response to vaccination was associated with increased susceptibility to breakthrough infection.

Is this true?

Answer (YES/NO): NO